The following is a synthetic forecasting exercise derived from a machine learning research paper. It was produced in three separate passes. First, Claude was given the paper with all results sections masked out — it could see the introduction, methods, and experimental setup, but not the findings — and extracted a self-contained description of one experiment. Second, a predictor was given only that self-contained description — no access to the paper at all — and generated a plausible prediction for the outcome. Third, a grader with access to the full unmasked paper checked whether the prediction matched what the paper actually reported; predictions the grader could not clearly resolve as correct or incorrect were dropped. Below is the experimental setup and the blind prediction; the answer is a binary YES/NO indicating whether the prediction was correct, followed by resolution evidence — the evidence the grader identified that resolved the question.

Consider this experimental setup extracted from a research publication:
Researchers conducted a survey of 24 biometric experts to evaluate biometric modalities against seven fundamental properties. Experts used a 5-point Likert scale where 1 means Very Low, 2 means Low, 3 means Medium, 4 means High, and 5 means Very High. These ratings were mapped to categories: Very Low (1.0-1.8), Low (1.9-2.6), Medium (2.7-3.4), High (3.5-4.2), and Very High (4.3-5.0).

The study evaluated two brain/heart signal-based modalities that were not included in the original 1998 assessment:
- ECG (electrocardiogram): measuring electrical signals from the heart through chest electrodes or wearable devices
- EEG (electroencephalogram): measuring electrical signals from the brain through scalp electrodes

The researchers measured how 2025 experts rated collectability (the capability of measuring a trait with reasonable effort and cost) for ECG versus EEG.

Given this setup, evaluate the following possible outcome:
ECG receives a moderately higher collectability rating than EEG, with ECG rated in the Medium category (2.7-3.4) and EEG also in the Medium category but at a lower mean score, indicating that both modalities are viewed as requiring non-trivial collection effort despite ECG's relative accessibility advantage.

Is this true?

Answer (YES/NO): NO